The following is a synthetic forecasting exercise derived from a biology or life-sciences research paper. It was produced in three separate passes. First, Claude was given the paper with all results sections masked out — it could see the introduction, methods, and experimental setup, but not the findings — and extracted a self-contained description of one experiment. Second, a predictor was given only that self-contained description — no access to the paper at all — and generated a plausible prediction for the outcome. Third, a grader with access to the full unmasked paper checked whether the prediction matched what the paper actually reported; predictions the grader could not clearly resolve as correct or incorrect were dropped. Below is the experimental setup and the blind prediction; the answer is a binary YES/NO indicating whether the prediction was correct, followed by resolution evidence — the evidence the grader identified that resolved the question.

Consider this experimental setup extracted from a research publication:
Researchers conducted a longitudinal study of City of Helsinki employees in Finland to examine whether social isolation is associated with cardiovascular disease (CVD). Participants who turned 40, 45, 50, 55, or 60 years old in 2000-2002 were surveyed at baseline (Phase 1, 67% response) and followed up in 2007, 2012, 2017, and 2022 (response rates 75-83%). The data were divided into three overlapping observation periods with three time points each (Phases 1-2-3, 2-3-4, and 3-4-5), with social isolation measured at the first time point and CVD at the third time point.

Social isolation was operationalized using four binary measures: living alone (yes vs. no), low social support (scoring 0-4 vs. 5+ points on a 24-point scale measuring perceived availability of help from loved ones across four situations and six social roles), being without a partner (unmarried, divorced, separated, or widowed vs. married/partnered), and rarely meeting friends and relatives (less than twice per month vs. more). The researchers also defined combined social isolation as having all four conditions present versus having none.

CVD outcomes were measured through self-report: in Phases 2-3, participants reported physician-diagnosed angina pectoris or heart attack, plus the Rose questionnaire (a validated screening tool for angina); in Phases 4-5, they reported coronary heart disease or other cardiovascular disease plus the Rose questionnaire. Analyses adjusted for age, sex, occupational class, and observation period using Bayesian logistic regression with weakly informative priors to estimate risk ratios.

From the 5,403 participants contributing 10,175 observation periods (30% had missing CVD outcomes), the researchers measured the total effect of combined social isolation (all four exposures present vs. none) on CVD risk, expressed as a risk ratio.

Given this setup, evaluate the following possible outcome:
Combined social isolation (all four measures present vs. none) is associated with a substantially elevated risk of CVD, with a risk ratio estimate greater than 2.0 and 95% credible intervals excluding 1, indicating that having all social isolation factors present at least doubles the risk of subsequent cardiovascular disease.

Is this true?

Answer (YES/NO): NO